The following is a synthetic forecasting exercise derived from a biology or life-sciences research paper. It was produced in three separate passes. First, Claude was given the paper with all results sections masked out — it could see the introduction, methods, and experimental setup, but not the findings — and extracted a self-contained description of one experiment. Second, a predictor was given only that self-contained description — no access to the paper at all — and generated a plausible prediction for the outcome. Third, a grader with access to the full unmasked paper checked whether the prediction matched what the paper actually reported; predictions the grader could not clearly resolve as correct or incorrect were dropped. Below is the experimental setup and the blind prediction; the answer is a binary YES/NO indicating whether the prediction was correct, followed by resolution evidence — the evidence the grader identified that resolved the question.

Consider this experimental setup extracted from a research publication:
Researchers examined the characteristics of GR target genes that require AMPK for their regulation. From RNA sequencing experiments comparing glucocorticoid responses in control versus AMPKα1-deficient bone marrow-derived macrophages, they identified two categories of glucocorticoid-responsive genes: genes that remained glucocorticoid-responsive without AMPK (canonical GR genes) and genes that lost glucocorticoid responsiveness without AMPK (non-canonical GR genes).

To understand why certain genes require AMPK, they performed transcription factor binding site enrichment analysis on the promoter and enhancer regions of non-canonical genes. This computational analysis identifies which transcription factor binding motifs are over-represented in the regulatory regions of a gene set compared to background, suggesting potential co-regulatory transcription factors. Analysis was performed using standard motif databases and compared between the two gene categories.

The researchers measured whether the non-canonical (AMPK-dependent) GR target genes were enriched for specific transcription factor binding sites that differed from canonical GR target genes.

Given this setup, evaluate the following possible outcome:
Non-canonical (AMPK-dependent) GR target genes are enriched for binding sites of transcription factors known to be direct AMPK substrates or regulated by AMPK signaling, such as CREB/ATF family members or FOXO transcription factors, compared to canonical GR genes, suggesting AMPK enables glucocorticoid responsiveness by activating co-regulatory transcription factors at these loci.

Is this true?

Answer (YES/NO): YES